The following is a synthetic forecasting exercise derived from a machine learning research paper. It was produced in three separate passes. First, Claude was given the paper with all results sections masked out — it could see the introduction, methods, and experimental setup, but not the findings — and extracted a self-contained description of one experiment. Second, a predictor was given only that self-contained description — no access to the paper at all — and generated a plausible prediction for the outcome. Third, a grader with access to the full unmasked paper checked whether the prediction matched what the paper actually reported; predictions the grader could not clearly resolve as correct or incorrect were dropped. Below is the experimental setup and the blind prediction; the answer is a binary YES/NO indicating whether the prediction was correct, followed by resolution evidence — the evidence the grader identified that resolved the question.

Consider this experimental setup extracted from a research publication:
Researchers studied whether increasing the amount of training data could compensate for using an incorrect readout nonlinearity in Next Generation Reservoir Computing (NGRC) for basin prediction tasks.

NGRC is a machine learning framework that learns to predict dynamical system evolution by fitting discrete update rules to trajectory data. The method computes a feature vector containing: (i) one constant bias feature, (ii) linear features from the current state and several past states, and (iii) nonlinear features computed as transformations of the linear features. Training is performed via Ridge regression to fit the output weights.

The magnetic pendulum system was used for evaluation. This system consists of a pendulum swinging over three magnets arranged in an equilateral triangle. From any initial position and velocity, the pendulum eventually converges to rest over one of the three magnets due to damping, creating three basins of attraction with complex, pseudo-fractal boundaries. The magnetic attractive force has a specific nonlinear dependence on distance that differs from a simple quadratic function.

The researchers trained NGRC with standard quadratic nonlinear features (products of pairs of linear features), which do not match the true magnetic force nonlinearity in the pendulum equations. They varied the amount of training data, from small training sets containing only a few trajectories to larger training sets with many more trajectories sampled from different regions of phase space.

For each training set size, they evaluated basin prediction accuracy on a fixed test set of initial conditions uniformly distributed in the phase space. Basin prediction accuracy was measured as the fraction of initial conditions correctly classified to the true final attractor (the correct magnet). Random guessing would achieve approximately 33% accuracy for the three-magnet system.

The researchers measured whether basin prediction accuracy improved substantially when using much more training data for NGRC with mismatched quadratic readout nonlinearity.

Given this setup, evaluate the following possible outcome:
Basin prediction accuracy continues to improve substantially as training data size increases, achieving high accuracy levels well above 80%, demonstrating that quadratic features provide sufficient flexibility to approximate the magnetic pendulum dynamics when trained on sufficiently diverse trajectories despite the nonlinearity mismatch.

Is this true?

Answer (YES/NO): NO